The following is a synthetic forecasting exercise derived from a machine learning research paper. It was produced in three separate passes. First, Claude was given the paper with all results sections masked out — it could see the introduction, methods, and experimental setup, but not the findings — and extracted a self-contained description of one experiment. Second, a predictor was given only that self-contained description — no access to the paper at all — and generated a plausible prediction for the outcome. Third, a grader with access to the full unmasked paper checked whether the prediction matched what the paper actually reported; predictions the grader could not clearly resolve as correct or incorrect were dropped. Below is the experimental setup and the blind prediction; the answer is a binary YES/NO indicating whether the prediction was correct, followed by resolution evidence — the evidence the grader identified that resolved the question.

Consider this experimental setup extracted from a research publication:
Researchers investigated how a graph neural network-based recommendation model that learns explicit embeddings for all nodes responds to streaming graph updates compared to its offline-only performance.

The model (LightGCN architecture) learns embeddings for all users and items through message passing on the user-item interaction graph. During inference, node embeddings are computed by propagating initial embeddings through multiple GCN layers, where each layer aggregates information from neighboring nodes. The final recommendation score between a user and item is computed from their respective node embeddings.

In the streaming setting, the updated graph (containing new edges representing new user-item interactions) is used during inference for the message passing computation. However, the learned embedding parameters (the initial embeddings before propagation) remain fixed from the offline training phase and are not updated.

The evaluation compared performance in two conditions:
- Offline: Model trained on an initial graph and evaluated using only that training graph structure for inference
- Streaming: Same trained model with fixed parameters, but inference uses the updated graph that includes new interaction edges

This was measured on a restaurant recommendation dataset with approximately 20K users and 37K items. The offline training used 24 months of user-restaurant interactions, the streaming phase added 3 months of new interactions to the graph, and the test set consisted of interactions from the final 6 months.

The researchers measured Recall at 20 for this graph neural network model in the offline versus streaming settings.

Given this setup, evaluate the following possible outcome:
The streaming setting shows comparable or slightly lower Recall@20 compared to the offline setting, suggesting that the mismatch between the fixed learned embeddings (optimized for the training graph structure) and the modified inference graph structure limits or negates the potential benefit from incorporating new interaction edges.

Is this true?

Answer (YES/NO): YES